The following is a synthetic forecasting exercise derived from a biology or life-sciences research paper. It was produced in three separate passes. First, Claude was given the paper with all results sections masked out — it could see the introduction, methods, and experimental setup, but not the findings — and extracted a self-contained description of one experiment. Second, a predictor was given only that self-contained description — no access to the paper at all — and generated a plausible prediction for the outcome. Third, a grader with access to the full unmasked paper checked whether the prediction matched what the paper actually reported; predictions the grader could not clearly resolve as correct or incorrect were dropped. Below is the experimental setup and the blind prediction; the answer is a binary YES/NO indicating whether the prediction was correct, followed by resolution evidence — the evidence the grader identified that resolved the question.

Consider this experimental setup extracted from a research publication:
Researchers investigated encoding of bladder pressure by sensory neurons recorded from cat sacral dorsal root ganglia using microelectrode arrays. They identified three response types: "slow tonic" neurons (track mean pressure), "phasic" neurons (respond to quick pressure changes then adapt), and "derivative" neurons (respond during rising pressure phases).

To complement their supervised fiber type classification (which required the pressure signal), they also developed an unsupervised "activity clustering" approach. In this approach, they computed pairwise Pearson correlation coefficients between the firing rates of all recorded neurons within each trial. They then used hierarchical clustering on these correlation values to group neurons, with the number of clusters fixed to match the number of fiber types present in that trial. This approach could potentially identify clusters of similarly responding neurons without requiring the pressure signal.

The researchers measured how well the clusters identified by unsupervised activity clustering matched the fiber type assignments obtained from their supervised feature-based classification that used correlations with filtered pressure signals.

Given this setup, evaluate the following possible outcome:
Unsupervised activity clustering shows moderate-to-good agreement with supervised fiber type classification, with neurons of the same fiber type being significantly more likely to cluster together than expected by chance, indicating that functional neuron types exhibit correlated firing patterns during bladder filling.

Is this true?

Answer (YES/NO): YES